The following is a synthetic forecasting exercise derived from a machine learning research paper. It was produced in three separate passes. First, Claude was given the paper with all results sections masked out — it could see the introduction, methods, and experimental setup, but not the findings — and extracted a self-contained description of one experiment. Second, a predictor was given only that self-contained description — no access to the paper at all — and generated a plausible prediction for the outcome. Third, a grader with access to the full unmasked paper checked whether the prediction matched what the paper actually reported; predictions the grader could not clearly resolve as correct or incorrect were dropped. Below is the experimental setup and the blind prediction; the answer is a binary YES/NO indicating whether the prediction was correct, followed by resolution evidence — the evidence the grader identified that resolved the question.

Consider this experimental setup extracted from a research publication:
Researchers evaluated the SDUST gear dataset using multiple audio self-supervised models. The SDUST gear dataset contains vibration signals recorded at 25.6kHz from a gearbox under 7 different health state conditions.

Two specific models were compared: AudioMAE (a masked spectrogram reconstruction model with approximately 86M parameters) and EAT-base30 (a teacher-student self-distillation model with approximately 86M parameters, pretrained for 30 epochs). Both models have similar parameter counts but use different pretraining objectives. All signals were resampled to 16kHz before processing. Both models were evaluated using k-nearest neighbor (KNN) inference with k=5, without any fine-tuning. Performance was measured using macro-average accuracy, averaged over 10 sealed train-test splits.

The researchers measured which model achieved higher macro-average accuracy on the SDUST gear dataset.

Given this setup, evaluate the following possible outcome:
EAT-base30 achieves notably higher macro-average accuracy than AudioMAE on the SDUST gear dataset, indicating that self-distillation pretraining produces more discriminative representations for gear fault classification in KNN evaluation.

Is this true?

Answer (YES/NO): NO